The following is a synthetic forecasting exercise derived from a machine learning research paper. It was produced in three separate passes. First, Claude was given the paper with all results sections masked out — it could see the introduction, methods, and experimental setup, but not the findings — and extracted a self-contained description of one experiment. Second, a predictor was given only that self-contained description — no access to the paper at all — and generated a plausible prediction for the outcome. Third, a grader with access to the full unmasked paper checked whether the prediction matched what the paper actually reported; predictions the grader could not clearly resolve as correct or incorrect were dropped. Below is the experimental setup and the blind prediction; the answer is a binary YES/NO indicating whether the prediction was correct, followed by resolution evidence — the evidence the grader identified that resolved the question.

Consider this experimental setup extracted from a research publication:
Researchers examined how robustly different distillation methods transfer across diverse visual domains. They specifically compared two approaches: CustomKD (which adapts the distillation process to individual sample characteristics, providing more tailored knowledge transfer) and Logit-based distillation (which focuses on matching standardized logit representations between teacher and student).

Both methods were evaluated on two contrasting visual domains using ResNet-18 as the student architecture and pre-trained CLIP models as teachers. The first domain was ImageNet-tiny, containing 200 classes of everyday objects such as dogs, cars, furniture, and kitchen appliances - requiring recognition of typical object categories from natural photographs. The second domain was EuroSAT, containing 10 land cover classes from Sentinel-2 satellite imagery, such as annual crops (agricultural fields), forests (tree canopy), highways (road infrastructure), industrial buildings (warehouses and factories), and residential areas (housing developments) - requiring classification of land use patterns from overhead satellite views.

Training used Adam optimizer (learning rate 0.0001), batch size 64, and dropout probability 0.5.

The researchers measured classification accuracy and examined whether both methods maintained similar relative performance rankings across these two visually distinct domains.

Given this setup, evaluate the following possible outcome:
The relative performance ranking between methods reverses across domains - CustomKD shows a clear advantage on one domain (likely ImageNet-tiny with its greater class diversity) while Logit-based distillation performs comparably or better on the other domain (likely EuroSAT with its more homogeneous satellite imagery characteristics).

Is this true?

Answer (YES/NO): YES